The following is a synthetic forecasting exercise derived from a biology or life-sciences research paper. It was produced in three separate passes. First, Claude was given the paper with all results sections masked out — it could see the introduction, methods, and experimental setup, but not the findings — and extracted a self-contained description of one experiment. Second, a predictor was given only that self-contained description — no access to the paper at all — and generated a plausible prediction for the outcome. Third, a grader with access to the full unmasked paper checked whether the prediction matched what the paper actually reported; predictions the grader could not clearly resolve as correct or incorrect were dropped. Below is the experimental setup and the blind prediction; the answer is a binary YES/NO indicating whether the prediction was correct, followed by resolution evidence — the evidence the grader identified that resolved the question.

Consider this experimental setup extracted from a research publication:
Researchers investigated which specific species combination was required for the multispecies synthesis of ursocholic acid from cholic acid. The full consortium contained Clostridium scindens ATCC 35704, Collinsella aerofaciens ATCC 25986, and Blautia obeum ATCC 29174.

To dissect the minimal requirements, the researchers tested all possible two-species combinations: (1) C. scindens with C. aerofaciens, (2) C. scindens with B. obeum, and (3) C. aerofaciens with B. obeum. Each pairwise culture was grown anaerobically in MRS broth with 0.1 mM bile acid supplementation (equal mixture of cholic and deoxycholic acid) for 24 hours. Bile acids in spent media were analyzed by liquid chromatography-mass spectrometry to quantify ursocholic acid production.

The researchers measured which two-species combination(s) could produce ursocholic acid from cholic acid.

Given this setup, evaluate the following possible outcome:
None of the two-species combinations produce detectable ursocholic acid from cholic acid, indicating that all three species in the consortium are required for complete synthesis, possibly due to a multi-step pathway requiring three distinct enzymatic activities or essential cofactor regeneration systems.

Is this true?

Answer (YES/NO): NO